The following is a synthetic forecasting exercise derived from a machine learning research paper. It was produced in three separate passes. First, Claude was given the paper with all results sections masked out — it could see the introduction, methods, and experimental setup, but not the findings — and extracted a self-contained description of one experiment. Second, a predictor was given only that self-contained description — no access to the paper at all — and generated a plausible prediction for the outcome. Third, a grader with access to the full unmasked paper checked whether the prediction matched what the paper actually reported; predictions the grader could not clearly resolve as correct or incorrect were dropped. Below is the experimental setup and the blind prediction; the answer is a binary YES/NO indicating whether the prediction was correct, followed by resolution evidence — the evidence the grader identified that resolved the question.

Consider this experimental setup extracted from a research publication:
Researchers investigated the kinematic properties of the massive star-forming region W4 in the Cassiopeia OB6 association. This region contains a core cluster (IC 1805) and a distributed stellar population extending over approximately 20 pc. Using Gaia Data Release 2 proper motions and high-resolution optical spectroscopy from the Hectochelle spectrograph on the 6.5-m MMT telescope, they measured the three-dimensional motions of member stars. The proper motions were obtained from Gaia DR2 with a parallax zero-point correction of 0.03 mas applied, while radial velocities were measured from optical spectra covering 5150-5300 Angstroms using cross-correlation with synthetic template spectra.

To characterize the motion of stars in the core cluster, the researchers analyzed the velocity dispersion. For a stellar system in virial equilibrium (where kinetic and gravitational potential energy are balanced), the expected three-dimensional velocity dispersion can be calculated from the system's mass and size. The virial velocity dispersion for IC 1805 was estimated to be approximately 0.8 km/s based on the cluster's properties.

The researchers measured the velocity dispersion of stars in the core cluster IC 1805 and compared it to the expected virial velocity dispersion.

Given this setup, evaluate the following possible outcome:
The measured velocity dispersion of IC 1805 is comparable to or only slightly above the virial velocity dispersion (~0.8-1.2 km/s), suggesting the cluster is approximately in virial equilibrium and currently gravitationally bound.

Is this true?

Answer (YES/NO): YES